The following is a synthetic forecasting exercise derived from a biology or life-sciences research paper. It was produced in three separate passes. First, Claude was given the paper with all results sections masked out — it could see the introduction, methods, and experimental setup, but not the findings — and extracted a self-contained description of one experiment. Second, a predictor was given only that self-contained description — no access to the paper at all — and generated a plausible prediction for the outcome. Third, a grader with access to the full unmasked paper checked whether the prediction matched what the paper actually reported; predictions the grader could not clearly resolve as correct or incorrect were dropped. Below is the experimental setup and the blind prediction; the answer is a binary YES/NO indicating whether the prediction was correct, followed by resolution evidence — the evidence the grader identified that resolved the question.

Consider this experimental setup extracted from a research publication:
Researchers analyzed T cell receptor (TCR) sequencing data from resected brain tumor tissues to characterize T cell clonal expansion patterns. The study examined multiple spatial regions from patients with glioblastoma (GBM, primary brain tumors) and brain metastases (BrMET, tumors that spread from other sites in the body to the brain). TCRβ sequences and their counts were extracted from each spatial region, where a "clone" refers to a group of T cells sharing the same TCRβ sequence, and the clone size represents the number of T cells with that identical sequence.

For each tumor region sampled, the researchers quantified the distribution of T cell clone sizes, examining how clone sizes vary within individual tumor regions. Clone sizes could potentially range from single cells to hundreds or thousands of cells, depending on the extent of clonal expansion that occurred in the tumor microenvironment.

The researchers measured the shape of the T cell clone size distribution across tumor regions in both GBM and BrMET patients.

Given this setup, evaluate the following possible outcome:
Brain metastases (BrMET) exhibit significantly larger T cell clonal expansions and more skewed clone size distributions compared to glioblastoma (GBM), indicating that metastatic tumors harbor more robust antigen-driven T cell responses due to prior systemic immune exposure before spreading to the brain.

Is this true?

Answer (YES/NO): NO